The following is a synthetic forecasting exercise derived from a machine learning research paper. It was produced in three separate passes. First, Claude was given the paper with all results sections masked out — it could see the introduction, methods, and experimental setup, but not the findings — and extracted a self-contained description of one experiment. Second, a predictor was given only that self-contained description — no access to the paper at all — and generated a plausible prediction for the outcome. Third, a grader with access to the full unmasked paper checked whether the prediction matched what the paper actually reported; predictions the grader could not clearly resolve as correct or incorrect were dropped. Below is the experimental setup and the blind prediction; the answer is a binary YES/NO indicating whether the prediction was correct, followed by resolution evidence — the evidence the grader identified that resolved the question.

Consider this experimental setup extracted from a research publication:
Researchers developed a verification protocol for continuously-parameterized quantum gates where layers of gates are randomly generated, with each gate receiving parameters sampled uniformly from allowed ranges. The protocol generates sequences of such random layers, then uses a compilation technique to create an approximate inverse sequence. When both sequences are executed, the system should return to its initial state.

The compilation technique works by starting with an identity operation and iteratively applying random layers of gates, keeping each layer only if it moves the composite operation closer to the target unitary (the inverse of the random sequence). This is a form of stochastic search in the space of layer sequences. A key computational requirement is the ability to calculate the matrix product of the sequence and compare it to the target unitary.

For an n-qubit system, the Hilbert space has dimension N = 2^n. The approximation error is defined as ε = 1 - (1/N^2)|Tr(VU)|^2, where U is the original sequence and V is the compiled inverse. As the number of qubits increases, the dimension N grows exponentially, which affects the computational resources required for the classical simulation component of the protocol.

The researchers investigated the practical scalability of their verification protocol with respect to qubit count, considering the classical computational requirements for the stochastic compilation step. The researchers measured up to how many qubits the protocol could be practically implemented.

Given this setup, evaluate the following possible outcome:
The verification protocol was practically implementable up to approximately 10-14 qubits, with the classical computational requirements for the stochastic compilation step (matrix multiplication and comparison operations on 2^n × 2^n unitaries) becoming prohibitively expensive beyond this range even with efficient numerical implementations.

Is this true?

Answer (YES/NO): NO